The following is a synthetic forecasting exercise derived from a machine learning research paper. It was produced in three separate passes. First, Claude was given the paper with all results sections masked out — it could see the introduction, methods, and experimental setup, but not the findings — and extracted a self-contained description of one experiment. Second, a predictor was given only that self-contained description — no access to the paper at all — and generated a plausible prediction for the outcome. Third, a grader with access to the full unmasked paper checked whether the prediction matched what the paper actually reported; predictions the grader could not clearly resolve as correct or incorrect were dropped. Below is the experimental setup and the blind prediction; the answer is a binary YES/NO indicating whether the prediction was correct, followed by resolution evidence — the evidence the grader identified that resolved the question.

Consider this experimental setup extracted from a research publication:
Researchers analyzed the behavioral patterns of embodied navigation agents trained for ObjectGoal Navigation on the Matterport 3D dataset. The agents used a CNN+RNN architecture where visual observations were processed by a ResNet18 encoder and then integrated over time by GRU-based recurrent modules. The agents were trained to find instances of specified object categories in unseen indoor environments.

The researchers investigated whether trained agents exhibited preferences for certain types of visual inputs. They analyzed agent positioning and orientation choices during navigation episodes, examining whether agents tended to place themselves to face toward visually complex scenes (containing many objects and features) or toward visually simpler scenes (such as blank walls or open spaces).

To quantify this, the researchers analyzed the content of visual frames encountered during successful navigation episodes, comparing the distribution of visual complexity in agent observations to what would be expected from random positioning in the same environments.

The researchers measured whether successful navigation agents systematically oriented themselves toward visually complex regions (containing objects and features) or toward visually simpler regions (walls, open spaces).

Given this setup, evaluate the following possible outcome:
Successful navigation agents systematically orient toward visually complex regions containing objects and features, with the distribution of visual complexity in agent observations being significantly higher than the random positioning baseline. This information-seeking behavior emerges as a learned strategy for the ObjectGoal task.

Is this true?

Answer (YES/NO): NO